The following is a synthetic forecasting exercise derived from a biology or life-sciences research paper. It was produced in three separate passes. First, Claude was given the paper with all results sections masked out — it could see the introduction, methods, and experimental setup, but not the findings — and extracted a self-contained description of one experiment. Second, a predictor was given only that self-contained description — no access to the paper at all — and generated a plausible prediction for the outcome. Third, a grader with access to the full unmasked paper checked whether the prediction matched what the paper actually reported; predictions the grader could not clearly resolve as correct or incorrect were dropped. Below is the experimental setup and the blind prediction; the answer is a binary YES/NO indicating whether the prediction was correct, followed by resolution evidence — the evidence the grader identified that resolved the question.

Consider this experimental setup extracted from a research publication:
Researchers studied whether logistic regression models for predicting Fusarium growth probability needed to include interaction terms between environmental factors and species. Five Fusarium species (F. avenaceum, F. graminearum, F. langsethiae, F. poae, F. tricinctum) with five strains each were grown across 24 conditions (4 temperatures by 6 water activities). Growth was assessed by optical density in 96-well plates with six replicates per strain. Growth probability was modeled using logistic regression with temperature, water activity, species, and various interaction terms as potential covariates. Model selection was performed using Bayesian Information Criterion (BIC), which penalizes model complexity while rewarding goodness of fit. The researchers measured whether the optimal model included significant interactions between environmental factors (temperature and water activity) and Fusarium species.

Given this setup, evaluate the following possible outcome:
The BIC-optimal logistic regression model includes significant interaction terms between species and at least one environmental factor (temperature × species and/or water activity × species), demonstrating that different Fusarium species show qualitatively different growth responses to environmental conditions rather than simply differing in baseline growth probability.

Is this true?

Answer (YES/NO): YES